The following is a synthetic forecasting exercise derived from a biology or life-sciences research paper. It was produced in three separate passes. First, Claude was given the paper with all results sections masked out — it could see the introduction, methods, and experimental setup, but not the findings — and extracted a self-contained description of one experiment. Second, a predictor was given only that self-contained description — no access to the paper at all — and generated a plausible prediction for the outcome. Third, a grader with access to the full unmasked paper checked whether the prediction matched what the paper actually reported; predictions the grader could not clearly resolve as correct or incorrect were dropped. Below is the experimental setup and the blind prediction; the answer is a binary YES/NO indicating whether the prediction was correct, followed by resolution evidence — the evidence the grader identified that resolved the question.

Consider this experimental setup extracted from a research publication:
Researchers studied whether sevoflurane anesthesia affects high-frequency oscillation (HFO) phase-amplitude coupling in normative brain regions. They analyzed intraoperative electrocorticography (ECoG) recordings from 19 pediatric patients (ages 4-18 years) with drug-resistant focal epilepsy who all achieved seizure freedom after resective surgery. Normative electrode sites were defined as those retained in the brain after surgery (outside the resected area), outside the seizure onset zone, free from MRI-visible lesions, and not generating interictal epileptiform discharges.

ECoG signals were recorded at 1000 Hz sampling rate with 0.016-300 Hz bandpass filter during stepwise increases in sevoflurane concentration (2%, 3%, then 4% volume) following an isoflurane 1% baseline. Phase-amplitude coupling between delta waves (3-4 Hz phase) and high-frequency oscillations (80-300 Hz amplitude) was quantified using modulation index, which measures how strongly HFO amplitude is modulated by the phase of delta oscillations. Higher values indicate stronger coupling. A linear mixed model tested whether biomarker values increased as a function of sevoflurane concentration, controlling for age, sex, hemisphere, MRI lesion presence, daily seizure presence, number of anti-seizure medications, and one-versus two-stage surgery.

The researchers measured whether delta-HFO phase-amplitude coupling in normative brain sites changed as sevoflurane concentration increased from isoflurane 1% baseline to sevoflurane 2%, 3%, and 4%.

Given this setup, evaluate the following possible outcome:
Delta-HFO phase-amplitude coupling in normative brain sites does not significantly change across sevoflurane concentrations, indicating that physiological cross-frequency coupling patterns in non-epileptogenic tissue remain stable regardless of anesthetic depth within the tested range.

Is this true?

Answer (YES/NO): NO